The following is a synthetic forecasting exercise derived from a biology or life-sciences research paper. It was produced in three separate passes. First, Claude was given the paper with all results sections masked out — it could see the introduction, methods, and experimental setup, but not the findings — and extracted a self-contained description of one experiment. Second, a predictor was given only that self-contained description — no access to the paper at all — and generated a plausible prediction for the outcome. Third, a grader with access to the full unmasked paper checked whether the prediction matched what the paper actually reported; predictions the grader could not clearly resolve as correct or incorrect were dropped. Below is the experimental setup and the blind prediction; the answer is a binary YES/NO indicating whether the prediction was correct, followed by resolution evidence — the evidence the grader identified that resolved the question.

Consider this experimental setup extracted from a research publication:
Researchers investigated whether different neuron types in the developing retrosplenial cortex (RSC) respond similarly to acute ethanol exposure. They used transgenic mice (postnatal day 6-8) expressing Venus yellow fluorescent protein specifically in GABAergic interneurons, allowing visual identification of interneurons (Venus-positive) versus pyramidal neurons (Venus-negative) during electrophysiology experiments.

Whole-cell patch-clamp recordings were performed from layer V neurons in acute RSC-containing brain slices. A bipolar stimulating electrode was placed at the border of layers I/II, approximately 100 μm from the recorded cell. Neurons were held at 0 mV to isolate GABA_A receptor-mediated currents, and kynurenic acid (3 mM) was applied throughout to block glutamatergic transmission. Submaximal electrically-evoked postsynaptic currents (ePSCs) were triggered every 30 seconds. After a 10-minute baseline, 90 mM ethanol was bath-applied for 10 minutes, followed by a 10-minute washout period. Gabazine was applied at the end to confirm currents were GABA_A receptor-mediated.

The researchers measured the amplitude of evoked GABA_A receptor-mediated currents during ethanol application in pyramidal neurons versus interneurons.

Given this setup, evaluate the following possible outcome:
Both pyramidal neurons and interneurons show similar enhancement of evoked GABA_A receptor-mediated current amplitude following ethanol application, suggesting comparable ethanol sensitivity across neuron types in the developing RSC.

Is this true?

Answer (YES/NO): NO